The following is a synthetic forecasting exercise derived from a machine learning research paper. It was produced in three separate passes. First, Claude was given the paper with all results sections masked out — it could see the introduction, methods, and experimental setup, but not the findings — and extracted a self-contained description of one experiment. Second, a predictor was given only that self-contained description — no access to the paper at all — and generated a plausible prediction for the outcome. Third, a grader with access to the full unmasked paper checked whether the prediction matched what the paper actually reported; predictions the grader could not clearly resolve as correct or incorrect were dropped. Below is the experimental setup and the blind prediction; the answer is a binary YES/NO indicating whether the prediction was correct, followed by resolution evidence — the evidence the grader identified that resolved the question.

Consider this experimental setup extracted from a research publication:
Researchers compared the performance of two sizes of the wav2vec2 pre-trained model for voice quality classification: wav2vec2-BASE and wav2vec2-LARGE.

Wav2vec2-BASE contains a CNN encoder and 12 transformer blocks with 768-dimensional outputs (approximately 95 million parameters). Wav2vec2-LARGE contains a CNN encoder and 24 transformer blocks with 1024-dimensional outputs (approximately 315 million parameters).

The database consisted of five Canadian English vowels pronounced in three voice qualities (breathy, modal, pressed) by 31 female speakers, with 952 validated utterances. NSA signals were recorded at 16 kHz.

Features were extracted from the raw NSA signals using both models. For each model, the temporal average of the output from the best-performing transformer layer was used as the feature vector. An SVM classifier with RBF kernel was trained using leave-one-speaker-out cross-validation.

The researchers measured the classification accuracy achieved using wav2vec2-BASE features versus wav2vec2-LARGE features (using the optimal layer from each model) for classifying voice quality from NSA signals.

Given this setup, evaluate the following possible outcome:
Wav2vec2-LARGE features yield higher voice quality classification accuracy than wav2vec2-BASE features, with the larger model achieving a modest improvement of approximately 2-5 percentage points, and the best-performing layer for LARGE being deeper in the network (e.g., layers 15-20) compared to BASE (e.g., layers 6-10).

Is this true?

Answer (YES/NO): NO